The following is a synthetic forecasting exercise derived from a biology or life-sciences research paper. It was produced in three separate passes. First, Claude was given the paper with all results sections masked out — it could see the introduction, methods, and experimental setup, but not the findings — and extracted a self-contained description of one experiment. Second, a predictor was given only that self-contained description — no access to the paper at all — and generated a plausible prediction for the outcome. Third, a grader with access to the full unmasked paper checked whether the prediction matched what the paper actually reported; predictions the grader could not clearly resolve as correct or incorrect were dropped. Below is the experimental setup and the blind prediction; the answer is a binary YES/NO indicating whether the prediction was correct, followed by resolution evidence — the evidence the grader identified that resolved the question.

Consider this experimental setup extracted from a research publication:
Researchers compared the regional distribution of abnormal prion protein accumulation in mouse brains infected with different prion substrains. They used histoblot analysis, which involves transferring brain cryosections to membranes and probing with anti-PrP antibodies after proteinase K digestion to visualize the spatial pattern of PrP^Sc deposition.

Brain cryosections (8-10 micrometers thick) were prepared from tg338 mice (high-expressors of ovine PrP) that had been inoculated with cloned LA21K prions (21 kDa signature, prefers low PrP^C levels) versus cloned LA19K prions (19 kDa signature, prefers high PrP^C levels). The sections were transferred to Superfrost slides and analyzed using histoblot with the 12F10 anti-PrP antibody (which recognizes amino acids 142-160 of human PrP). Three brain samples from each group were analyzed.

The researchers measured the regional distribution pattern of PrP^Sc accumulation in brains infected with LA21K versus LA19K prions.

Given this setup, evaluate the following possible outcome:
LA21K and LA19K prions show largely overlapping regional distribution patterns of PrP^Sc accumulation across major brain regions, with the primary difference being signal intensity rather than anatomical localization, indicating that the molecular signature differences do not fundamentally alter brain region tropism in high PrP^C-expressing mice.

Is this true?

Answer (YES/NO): NO